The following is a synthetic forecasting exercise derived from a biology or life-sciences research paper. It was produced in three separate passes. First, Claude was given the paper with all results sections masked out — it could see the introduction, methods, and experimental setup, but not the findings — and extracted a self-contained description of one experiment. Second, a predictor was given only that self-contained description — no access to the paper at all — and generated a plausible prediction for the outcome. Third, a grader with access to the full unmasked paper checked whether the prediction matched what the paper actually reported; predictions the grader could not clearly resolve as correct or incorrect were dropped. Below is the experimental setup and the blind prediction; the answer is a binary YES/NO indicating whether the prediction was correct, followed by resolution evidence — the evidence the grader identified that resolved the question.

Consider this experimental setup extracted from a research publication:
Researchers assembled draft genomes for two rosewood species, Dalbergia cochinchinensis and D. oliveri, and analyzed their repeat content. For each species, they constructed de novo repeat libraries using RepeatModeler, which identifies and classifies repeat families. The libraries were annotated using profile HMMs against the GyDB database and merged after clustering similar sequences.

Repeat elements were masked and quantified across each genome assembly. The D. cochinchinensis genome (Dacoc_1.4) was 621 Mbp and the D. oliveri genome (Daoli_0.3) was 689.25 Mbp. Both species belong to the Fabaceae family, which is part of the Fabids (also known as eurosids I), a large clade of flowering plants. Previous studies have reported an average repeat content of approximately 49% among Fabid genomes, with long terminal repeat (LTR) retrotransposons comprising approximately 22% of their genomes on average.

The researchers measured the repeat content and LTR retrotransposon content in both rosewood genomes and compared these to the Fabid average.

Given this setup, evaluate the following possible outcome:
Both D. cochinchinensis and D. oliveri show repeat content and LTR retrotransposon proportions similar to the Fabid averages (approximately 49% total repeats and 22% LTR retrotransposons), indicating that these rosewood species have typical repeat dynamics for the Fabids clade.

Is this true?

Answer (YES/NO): NO